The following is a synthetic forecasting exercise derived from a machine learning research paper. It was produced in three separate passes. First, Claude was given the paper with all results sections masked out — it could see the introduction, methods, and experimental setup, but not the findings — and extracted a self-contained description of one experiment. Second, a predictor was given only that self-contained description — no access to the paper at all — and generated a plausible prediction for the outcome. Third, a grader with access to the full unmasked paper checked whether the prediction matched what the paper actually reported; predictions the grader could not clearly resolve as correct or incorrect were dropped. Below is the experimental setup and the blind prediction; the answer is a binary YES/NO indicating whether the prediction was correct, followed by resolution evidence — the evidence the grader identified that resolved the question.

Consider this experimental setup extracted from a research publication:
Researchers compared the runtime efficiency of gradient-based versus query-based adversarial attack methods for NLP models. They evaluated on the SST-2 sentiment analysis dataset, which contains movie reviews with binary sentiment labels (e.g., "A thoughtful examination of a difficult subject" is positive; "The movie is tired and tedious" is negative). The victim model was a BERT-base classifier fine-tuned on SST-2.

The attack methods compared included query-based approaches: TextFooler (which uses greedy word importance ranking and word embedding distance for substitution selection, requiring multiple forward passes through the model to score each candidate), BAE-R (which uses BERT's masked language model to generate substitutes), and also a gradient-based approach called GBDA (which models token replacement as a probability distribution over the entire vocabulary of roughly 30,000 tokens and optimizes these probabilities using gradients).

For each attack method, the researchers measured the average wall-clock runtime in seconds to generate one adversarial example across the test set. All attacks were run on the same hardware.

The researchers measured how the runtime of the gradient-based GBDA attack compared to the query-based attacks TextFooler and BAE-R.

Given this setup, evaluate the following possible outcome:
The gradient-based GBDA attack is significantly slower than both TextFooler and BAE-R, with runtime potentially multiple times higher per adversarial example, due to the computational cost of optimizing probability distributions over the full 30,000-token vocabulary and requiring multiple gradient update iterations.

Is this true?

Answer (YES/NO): YES